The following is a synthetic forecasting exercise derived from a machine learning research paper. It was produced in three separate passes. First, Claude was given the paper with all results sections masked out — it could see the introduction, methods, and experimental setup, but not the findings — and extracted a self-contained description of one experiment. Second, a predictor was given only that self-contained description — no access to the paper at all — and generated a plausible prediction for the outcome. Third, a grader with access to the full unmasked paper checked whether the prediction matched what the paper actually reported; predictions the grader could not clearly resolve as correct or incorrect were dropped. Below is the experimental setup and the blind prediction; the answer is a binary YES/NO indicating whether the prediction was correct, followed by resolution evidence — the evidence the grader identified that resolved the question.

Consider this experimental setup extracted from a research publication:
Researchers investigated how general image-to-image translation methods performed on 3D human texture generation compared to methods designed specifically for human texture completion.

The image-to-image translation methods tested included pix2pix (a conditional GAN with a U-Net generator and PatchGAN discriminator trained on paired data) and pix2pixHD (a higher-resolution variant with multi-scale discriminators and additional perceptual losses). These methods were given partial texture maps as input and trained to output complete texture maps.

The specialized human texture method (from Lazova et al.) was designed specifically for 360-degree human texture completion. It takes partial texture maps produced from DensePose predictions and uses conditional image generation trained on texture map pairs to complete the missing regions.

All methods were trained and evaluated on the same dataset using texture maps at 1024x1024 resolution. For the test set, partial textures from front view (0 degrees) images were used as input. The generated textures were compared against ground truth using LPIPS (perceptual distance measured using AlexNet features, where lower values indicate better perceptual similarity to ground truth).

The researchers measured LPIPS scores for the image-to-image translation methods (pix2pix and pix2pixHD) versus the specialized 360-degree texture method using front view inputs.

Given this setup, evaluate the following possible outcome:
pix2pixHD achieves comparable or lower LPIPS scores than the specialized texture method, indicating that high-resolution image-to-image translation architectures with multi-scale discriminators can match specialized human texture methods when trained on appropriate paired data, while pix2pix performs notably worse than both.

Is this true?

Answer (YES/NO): NO